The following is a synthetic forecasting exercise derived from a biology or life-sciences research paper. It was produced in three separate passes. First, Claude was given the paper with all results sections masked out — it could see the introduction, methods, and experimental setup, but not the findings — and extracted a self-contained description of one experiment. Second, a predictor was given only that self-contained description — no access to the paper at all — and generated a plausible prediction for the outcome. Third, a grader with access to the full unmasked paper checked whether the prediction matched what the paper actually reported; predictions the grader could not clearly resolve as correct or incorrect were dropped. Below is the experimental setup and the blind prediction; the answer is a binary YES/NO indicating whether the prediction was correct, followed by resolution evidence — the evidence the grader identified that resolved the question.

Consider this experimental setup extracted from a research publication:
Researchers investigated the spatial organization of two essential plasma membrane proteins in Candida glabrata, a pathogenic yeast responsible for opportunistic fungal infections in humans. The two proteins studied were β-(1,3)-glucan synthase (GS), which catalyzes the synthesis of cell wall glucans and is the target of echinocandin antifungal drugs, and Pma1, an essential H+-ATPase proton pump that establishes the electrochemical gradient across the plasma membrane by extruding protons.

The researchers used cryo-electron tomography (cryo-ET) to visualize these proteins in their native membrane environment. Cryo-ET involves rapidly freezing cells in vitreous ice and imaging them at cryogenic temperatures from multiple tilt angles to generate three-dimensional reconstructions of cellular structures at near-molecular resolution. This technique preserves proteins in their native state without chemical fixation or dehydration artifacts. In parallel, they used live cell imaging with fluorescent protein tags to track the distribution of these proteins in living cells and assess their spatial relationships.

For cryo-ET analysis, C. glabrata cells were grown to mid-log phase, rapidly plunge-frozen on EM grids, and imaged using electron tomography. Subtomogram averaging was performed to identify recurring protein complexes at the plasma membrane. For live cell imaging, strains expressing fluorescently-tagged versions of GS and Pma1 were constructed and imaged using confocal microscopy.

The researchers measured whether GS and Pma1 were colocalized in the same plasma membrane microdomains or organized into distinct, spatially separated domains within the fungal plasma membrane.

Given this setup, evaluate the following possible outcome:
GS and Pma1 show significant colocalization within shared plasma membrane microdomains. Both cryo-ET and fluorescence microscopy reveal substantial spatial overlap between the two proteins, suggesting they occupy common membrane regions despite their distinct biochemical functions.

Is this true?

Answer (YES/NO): NO